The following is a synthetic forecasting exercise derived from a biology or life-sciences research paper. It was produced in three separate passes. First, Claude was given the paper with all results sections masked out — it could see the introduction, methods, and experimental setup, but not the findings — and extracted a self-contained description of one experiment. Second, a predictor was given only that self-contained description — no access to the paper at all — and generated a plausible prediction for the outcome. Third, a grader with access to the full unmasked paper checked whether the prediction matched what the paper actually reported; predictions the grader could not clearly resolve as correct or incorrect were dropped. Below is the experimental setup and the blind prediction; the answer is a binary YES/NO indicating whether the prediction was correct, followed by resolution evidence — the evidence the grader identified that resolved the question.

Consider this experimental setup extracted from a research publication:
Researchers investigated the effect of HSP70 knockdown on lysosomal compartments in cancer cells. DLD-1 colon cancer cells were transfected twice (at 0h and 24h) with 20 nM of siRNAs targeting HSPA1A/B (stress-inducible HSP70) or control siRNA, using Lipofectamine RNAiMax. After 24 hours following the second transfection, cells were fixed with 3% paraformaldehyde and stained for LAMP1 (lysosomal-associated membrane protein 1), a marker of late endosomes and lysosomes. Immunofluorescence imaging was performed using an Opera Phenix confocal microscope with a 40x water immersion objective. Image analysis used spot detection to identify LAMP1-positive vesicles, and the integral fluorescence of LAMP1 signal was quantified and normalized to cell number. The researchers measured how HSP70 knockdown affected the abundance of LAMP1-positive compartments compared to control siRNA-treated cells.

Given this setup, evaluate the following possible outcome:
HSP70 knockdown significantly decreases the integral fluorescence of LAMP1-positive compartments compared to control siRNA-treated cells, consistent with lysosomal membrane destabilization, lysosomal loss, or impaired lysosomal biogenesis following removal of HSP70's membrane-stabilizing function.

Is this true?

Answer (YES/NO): NO